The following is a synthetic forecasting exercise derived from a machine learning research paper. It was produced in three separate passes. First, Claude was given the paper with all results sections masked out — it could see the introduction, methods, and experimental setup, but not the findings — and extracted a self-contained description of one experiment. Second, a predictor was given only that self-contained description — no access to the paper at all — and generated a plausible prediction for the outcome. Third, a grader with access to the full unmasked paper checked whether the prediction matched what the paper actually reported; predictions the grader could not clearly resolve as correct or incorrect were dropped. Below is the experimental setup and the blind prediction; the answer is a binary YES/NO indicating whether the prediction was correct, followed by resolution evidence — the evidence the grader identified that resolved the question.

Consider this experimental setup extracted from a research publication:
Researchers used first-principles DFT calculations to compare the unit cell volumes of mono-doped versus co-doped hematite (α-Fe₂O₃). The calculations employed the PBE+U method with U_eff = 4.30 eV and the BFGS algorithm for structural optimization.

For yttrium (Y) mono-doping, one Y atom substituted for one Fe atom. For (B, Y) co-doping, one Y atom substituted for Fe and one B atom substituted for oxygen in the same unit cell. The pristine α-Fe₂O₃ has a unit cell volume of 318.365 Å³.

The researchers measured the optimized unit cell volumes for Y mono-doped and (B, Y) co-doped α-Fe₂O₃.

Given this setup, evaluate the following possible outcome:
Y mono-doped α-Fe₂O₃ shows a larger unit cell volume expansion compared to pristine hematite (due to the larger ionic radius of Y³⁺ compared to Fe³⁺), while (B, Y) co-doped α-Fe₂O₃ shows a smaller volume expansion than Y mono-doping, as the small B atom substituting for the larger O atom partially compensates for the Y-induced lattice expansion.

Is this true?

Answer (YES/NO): YES